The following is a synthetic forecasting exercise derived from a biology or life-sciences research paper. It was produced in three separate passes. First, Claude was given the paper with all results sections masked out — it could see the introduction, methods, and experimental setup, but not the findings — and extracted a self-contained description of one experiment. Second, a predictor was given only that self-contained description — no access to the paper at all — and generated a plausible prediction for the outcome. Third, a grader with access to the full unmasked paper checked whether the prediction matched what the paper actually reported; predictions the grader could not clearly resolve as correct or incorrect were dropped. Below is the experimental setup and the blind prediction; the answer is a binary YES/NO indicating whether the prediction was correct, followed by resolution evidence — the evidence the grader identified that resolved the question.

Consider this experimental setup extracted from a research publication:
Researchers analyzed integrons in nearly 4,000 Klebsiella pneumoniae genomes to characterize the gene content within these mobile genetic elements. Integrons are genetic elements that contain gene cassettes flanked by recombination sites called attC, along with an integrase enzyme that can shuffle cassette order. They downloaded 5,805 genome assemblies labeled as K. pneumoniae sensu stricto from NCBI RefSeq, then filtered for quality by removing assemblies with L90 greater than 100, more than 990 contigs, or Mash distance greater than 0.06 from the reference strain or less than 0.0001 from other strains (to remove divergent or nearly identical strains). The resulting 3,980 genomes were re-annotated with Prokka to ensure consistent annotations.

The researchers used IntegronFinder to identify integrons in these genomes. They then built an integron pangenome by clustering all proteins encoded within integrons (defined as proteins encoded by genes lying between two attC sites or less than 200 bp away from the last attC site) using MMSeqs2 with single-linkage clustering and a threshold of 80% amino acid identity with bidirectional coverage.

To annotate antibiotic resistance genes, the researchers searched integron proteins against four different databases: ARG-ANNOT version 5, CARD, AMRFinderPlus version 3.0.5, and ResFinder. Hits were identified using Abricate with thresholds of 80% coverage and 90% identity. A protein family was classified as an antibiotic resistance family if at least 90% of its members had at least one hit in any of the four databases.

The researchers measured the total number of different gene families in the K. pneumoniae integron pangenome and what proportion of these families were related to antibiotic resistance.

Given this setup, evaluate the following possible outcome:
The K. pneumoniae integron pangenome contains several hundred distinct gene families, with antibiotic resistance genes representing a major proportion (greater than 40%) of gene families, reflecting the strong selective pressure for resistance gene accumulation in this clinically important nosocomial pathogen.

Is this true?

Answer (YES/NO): NO